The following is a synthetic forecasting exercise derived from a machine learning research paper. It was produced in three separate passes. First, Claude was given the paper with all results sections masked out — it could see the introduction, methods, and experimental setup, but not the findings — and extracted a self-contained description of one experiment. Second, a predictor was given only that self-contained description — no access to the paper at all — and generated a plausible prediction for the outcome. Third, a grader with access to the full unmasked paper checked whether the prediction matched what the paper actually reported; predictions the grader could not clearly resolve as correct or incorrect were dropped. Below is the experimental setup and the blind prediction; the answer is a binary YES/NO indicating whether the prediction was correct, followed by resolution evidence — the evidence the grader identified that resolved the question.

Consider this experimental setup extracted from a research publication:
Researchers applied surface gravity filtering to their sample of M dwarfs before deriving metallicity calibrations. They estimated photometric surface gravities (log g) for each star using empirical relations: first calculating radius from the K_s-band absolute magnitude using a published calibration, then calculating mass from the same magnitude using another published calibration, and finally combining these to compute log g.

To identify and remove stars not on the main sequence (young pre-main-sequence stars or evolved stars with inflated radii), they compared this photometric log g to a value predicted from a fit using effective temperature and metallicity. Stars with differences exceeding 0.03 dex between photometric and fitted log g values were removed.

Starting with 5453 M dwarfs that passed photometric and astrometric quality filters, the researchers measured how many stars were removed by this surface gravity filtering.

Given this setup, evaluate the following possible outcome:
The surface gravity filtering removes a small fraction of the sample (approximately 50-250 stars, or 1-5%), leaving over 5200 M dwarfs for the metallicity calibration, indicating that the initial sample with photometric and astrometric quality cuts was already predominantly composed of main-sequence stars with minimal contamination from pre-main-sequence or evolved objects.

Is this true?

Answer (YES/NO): NO